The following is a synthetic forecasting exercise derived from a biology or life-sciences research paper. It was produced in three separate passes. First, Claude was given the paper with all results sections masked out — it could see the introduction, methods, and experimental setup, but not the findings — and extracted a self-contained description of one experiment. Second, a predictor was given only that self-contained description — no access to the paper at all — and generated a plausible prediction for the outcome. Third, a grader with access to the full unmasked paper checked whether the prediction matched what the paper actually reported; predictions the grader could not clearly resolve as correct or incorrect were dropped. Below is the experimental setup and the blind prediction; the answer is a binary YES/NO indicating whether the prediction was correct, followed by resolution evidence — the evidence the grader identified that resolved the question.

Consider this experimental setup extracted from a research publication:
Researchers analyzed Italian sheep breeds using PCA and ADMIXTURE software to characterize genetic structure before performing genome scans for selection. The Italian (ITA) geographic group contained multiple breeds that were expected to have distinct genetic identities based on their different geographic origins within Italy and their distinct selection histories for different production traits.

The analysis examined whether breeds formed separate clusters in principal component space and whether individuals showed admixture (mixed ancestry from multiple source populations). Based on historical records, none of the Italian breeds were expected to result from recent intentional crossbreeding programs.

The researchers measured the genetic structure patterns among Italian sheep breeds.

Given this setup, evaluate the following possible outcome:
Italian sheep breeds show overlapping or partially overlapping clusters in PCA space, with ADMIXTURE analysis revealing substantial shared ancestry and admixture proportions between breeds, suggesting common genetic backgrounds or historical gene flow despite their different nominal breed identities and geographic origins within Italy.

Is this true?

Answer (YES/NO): NO